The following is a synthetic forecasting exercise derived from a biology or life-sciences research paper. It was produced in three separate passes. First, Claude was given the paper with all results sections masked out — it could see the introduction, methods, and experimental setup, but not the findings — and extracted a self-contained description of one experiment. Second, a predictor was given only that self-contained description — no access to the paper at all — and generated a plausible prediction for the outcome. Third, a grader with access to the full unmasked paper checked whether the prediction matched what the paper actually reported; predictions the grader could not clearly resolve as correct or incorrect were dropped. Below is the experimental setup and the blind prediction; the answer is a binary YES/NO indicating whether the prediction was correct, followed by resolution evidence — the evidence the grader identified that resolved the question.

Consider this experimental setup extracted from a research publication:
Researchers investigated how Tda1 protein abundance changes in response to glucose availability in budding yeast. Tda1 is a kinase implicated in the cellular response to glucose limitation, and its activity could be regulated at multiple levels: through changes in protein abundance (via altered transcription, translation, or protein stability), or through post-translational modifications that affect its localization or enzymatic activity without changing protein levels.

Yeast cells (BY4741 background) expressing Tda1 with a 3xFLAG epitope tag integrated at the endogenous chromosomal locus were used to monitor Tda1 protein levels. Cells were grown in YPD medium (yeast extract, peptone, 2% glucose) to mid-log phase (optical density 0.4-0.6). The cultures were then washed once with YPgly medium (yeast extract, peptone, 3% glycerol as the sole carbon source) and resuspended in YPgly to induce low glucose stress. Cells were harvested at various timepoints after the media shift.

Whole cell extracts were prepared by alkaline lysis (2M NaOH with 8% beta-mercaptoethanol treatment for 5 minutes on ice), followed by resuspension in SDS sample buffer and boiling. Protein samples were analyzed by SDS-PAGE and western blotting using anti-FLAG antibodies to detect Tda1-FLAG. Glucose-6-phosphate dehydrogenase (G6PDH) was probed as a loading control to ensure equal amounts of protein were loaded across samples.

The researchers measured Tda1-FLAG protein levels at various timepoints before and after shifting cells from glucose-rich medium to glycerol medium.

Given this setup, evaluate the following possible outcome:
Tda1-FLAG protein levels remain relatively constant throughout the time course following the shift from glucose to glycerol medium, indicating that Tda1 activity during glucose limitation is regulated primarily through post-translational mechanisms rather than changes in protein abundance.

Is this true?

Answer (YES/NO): NO